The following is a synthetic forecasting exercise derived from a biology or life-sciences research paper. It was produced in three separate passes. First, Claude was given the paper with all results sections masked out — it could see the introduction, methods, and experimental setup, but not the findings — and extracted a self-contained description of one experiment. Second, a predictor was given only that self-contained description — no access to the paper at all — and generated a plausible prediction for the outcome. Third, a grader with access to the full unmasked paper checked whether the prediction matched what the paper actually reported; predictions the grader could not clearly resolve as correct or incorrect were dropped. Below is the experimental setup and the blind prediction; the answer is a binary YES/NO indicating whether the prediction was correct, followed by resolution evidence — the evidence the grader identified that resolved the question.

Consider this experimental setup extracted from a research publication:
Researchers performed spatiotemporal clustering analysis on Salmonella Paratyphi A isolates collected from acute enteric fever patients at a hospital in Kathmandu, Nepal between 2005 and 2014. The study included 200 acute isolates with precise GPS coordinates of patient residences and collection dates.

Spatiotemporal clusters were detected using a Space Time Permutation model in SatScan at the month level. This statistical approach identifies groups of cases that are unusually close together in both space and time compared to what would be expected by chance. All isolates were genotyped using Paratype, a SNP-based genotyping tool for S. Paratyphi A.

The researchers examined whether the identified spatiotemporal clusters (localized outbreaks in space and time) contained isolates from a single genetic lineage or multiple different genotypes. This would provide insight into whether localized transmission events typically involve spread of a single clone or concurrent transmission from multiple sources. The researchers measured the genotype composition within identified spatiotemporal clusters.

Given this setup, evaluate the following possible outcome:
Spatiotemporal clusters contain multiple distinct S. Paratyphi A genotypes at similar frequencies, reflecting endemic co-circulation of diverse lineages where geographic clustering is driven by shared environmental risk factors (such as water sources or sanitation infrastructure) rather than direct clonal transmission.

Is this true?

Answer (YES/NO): NO